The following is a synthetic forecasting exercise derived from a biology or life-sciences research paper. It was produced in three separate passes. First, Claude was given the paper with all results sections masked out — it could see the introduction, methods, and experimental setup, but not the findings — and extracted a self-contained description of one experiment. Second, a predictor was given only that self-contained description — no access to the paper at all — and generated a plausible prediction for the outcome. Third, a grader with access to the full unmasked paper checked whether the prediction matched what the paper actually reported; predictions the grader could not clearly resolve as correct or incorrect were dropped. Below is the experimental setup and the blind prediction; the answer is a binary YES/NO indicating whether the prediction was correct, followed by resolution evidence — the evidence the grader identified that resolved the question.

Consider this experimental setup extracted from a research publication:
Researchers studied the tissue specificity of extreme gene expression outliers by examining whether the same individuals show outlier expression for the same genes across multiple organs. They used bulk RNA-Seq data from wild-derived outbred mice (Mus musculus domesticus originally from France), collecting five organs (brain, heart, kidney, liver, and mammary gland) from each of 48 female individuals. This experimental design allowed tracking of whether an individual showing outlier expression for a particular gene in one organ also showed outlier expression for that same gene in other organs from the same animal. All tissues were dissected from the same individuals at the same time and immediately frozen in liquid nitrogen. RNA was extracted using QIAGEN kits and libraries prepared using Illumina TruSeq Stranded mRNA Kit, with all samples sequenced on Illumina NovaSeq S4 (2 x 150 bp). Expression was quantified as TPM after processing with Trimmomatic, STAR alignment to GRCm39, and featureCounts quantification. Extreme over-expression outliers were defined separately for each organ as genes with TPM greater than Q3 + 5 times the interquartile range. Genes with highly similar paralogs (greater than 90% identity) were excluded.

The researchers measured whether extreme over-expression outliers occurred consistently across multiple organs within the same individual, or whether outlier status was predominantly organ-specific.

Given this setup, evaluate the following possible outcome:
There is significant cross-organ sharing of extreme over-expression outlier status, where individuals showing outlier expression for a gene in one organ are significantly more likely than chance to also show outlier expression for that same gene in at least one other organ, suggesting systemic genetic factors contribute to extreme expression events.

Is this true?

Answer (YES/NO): NO